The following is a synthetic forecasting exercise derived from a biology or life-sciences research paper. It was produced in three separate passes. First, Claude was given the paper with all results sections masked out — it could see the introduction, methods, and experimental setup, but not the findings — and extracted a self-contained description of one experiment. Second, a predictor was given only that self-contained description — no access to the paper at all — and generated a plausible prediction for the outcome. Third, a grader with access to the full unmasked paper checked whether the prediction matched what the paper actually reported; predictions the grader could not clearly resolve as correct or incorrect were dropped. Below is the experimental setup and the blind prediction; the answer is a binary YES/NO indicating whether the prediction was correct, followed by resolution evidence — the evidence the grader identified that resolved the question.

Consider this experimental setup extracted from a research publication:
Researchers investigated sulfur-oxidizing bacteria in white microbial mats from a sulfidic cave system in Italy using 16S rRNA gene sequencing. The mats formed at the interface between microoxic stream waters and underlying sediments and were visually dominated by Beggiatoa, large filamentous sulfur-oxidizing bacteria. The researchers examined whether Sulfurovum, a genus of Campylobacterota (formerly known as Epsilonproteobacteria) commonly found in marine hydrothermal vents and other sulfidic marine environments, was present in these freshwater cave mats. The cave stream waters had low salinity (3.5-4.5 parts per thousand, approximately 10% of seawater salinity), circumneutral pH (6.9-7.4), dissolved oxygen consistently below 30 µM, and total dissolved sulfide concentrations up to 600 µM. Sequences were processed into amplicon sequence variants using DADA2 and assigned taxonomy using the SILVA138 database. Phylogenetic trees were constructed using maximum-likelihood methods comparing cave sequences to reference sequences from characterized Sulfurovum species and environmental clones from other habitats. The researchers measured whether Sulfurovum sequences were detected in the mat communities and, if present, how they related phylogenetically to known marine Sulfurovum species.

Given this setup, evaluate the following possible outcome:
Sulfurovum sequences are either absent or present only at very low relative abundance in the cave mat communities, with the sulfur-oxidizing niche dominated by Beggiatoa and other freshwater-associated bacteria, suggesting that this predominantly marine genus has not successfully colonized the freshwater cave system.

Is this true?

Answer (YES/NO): NO